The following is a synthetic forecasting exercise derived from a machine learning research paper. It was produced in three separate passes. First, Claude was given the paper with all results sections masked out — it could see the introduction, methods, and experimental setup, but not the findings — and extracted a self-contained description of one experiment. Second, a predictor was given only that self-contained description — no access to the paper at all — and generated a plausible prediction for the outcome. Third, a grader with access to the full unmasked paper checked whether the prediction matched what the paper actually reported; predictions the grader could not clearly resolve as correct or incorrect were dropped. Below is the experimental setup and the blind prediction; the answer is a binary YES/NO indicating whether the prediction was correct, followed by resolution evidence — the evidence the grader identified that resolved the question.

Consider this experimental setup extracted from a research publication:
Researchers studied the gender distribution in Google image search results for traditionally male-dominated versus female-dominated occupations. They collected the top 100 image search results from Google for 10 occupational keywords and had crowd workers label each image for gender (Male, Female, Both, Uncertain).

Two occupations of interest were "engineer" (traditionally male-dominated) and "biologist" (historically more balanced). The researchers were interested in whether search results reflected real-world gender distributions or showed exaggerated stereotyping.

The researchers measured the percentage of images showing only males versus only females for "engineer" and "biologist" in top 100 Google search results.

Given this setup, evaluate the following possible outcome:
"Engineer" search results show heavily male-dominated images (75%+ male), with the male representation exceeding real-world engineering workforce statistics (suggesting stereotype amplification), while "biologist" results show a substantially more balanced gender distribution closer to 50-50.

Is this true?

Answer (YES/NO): NO